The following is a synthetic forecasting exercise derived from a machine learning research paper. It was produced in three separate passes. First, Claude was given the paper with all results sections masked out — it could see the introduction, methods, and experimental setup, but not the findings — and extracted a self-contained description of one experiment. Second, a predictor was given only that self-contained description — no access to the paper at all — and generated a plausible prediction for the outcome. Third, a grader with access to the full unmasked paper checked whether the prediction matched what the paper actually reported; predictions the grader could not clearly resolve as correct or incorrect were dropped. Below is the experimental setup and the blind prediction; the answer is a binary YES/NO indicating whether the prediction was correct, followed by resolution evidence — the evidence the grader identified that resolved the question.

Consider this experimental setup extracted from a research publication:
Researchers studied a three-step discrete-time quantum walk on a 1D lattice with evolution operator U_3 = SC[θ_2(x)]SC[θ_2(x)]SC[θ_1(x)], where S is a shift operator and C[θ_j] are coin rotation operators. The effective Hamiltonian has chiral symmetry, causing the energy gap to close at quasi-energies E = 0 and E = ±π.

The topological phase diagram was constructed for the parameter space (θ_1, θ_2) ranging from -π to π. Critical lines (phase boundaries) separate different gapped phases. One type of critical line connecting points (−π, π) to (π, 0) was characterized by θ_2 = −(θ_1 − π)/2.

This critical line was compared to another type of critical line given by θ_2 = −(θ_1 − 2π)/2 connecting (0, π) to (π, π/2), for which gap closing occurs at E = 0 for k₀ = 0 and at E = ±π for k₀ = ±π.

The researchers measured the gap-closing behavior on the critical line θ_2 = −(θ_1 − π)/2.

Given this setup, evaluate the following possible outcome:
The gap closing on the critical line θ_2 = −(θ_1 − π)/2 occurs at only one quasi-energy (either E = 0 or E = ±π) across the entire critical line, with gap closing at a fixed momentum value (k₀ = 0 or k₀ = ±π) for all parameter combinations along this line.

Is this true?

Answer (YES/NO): NO